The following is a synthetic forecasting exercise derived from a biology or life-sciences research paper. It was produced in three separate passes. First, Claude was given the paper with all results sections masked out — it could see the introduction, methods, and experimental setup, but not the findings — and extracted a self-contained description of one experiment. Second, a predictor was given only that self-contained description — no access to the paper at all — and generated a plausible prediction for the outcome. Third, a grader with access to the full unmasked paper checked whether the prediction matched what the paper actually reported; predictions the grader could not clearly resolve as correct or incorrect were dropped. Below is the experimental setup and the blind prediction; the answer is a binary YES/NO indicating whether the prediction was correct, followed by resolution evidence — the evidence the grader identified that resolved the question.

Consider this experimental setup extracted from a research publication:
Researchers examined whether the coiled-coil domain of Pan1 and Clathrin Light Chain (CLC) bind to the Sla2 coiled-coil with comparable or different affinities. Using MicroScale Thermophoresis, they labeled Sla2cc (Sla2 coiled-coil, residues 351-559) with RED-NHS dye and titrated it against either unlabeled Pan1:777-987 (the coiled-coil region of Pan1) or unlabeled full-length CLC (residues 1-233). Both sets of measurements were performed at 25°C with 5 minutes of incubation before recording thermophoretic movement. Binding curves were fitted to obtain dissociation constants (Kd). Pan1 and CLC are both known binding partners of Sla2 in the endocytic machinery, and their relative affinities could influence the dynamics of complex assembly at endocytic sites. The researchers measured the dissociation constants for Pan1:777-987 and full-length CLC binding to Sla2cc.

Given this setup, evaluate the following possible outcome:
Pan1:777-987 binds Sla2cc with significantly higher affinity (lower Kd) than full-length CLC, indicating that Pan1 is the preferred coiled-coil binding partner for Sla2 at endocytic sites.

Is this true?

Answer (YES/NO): NO